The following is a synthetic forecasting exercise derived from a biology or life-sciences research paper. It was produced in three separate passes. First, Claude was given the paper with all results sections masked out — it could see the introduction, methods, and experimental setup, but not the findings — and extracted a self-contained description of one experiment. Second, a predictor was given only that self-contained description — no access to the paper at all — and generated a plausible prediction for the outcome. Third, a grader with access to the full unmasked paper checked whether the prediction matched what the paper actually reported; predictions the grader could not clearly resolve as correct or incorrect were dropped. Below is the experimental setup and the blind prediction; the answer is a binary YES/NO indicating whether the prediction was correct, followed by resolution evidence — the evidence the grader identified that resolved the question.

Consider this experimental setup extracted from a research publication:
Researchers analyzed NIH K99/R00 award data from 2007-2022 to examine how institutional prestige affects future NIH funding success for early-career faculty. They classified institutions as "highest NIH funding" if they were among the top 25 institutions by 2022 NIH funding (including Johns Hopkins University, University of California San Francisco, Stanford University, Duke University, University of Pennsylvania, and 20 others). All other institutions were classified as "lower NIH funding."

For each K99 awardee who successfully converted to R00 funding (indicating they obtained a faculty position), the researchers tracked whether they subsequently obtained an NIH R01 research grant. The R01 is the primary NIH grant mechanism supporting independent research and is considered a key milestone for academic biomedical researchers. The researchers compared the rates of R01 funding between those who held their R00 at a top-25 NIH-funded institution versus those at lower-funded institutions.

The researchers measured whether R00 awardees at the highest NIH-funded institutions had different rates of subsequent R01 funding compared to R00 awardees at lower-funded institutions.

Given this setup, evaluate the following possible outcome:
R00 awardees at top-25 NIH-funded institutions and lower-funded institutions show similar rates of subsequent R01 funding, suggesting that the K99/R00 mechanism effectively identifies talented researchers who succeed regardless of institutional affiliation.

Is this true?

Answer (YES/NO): NO